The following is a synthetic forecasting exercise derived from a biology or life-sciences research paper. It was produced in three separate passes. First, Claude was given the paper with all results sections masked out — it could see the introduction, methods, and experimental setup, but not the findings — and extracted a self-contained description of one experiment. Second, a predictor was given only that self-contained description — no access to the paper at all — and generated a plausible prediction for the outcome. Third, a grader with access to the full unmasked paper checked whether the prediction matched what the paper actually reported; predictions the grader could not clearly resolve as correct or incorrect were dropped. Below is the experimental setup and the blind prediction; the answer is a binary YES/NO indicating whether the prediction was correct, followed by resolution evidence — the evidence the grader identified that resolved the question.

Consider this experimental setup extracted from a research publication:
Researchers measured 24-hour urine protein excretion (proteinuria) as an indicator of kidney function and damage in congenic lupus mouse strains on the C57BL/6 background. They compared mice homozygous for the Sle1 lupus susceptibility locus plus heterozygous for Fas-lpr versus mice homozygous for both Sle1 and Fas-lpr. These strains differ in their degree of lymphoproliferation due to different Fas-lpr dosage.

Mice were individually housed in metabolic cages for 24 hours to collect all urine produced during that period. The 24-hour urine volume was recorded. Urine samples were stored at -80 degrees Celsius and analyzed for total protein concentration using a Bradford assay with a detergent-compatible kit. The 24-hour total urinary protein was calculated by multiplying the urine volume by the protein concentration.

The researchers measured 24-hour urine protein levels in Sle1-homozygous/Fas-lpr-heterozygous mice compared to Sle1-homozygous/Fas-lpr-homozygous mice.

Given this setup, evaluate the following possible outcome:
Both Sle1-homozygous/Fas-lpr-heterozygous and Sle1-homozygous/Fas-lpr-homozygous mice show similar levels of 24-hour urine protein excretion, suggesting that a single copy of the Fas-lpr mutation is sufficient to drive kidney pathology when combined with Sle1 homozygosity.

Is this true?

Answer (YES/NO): NO